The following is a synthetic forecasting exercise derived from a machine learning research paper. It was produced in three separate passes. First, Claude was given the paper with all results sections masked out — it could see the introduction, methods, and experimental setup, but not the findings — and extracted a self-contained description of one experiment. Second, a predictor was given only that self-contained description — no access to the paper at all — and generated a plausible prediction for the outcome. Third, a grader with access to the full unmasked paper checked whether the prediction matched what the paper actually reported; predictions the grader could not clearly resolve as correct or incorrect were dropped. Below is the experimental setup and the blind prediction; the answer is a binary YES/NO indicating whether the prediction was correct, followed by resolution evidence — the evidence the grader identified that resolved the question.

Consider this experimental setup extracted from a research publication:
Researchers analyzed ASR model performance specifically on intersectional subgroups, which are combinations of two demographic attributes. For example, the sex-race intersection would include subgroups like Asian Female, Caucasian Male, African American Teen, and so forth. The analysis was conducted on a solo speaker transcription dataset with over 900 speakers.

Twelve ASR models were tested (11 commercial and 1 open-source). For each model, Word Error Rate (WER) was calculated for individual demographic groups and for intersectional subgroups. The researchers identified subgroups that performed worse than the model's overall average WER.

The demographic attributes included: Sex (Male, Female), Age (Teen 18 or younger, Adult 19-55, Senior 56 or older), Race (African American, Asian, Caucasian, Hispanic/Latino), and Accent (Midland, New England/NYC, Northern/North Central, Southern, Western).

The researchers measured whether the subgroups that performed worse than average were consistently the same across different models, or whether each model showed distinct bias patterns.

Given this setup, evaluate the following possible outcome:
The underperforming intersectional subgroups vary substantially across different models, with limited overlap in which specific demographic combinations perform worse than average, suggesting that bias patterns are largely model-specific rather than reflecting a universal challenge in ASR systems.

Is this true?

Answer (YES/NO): NO